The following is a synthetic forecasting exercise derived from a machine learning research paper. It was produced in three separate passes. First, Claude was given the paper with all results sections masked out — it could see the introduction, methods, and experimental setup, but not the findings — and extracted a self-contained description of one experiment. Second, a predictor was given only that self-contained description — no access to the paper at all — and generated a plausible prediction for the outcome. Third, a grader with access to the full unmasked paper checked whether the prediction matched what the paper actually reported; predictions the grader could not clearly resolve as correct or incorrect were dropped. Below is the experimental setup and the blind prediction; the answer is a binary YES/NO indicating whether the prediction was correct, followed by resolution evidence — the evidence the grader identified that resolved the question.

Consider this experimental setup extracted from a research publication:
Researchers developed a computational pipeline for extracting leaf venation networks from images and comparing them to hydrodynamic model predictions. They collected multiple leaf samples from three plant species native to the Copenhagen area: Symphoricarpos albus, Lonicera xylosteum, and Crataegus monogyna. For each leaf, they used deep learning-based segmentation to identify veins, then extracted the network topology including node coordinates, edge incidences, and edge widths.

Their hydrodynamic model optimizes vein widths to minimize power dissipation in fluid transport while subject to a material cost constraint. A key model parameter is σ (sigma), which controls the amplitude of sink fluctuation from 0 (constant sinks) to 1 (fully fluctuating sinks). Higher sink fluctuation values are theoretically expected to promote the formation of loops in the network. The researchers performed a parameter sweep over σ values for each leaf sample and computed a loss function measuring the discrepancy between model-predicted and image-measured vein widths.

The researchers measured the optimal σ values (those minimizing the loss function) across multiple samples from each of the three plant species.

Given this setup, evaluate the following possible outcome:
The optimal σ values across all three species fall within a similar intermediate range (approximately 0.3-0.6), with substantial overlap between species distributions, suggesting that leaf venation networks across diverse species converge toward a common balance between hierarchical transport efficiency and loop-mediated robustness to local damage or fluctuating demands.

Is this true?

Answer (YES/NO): NO